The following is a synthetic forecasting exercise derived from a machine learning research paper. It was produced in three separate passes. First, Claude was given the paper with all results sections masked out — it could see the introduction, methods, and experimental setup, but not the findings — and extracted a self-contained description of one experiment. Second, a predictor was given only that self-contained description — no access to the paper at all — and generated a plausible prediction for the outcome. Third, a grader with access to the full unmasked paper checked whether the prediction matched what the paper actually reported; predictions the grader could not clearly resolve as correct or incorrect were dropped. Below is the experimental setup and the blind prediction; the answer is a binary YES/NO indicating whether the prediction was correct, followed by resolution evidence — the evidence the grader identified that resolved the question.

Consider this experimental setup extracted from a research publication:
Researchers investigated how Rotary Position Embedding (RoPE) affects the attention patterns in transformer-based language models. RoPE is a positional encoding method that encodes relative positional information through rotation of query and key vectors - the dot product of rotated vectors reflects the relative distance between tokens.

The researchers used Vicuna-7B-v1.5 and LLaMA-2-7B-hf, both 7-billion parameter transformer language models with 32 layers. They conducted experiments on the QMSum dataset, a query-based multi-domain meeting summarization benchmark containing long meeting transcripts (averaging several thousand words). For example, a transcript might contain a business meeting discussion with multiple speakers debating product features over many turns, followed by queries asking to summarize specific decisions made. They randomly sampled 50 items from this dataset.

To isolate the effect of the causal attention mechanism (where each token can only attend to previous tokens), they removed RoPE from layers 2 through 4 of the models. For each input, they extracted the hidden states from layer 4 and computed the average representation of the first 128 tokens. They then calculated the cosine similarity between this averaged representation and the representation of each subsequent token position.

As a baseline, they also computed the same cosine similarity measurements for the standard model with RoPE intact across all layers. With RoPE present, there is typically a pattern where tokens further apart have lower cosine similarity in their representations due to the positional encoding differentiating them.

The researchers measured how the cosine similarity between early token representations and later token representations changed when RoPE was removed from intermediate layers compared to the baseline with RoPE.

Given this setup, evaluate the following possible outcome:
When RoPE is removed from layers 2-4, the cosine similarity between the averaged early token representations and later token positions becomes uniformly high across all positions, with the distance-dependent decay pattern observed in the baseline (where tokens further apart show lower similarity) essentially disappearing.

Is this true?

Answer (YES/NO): NO